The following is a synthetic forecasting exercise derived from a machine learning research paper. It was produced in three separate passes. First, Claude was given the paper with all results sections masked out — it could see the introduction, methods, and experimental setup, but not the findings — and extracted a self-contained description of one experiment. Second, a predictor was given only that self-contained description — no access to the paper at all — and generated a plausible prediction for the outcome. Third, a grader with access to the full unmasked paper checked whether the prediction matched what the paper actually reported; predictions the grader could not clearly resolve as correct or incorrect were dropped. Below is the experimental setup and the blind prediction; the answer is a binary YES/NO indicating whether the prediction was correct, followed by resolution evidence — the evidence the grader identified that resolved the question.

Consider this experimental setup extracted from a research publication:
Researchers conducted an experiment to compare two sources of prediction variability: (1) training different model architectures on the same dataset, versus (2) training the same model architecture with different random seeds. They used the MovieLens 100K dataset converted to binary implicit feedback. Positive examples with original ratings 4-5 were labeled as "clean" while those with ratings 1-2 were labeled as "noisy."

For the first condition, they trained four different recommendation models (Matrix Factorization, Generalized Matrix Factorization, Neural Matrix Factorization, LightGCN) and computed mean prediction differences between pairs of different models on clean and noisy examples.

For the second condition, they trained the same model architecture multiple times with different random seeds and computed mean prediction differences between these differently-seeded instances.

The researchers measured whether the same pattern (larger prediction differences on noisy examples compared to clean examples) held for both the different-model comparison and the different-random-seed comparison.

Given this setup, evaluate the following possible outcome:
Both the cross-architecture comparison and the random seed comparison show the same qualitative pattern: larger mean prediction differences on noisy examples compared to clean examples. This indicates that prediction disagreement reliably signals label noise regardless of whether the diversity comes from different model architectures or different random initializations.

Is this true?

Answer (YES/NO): YES